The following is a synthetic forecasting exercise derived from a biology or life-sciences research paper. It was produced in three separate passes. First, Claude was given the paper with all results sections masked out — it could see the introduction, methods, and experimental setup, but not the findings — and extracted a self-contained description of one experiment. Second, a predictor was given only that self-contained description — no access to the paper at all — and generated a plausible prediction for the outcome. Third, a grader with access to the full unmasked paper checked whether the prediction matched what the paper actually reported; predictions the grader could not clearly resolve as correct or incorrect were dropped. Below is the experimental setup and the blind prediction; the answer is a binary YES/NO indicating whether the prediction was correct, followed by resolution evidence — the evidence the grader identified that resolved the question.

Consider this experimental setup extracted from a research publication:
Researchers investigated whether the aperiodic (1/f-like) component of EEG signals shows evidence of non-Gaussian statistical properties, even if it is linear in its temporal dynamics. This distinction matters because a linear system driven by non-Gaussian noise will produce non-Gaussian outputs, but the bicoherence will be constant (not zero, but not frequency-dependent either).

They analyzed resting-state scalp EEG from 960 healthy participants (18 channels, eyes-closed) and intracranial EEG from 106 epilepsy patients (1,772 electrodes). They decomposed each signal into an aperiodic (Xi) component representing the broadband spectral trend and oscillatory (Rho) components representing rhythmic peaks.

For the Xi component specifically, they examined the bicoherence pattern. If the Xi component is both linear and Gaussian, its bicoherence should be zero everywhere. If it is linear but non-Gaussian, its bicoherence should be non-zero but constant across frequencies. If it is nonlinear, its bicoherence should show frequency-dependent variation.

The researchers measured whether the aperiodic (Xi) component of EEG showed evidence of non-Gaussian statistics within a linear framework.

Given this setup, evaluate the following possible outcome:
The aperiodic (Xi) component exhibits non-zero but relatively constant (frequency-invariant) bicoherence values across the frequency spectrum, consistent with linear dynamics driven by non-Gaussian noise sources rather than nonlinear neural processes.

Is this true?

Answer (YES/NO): NO